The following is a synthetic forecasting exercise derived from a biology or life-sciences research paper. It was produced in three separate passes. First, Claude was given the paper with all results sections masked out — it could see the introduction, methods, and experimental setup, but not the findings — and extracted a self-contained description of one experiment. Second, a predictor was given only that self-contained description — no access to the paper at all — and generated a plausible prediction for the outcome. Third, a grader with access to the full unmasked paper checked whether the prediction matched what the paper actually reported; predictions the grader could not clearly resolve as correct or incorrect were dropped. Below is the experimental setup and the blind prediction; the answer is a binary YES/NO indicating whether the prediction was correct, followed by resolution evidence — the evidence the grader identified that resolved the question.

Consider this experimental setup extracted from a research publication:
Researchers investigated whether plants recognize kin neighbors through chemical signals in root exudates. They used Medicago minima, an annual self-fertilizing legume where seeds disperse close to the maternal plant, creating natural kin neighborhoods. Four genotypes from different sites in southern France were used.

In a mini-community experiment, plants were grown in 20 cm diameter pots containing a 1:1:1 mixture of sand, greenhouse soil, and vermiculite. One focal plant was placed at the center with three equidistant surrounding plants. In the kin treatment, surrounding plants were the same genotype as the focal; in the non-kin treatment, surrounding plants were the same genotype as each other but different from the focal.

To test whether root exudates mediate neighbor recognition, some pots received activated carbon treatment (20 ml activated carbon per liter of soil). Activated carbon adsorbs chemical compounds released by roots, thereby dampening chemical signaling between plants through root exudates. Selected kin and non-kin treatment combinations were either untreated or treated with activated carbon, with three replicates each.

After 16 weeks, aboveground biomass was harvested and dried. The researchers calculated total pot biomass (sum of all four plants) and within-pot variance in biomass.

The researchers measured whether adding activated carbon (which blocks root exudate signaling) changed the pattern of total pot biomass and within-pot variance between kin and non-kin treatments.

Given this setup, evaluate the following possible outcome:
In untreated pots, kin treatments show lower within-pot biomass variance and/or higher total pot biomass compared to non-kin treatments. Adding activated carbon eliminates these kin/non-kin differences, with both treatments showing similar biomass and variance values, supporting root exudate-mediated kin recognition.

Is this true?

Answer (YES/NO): NO